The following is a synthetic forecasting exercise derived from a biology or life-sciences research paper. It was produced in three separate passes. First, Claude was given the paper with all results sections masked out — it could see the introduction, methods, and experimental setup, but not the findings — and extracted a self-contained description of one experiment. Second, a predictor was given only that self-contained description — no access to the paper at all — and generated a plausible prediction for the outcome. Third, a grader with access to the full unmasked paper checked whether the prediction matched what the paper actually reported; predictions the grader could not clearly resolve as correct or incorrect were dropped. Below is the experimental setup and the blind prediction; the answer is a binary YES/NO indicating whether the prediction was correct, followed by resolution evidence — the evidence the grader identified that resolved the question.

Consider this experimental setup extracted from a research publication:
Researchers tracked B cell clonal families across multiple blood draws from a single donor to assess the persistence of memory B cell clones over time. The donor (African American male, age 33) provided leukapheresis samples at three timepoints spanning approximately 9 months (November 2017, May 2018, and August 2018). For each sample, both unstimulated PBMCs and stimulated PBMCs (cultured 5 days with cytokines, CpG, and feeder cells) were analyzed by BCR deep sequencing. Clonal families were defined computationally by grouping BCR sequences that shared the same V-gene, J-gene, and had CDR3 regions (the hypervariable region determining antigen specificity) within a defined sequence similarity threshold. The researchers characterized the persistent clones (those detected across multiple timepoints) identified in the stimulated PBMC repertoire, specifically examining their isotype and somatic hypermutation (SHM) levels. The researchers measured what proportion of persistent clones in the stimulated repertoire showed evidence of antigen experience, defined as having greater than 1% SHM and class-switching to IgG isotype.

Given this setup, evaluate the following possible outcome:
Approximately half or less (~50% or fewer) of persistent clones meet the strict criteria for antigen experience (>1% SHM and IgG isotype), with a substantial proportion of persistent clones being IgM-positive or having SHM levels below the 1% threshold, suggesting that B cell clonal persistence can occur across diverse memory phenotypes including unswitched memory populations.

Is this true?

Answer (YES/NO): NO